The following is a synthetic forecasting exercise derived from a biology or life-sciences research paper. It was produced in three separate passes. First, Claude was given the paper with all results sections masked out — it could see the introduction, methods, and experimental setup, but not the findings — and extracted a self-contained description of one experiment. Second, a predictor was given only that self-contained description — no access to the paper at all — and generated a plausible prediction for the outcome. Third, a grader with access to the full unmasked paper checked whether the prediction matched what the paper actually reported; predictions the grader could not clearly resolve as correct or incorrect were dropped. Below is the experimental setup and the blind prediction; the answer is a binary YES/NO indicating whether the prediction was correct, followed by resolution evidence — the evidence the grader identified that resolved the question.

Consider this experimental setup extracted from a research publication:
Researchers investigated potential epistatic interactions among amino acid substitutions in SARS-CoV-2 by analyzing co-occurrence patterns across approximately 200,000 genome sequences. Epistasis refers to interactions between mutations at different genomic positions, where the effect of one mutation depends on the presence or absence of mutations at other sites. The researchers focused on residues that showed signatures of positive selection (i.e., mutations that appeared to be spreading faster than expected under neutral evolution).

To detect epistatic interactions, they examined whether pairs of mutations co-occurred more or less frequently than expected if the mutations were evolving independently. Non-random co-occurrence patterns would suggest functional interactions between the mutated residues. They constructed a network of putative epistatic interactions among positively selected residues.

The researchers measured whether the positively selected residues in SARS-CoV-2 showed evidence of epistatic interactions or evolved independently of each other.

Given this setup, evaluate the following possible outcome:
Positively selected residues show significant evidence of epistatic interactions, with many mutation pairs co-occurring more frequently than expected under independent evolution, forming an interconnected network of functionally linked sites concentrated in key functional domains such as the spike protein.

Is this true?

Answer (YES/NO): YES